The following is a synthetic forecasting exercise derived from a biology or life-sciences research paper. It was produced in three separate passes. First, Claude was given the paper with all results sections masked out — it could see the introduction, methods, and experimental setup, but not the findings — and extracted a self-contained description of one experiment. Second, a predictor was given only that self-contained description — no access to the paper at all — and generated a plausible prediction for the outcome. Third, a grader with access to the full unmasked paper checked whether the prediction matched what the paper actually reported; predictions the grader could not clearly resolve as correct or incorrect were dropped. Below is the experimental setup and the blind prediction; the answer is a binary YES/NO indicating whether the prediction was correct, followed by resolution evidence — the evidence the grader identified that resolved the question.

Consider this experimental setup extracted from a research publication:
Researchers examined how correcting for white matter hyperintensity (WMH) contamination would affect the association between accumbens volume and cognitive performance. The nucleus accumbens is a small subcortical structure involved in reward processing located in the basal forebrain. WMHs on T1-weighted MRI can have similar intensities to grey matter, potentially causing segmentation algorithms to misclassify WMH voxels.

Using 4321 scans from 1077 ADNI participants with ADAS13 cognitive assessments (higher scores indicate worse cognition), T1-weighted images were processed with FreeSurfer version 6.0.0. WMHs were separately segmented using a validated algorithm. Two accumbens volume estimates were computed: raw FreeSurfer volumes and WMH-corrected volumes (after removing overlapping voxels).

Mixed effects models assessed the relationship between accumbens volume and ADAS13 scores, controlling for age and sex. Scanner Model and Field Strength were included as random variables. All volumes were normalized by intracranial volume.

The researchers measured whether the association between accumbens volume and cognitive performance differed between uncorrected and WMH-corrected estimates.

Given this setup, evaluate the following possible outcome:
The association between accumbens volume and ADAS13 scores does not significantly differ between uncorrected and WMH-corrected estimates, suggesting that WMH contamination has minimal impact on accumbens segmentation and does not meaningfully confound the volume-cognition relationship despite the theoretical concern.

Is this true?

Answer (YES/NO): YES